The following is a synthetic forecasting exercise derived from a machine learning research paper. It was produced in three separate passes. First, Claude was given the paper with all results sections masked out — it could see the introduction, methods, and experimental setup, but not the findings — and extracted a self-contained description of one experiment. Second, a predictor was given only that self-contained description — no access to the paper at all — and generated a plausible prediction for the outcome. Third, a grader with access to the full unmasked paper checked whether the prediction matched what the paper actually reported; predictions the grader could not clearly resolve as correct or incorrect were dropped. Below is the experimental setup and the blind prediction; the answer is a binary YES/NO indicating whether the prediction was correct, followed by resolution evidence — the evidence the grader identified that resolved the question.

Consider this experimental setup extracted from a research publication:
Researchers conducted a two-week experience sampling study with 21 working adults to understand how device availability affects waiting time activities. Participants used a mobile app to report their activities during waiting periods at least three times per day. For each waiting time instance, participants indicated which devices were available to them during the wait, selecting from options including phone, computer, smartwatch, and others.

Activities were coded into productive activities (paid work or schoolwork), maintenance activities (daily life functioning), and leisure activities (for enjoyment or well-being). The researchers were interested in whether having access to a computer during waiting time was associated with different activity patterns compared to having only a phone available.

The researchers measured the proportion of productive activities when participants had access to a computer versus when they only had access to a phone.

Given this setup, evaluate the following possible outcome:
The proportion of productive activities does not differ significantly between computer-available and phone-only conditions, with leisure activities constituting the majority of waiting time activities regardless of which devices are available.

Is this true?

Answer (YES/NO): NO